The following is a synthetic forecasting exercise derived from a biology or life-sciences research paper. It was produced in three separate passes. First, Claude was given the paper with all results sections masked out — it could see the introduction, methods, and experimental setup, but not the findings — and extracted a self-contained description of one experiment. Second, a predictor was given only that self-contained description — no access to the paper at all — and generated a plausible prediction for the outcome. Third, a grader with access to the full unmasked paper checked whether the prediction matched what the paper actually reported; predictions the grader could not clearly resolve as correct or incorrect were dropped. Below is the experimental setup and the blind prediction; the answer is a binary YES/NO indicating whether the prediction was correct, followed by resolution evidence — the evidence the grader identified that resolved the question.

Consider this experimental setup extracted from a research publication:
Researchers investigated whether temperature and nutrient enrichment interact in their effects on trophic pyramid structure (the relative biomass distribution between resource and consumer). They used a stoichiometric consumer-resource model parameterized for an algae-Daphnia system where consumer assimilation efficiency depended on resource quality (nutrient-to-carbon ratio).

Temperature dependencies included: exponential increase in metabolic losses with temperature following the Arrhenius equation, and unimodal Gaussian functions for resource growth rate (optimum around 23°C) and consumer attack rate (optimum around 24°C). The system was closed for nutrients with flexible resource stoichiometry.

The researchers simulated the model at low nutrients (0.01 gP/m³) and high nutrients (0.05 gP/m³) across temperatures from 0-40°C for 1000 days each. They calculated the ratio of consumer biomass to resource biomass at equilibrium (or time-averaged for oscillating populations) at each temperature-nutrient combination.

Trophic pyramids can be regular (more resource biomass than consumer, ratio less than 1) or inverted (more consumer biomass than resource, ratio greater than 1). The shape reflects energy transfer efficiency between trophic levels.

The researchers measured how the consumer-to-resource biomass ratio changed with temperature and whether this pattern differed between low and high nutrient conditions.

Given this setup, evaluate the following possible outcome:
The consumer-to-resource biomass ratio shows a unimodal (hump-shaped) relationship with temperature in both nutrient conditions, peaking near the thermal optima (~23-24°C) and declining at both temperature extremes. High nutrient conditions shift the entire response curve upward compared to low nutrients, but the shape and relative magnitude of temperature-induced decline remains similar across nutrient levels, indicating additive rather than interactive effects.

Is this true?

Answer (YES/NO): NO